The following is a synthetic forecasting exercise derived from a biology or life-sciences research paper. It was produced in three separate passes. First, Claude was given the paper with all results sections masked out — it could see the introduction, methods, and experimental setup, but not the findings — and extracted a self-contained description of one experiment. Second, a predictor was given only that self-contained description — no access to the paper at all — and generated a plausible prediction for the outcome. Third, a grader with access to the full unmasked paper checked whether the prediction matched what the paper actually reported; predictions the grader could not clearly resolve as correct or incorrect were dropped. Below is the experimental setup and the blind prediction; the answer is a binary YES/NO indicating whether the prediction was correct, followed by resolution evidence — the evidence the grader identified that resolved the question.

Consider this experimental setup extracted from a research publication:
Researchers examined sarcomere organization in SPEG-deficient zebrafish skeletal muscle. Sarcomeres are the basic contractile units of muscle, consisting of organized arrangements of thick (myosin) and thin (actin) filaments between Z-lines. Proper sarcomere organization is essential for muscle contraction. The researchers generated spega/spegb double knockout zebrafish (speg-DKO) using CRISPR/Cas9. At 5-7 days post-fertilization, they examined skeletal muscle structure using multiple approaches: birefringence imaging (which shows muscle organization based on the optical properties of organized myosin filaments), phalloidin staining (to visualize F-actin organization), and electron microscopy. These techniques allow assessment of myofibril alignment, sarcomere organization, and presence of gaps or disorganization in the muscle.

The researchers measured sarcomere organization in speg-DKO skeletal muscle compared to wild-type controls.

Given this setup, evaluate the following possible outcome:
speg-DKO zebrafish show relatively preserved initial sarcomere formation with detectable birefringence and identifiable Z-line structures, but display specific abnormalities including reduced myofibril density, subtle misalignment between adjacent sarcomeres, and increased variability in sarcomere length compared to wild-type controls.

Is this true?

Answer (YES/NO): NO